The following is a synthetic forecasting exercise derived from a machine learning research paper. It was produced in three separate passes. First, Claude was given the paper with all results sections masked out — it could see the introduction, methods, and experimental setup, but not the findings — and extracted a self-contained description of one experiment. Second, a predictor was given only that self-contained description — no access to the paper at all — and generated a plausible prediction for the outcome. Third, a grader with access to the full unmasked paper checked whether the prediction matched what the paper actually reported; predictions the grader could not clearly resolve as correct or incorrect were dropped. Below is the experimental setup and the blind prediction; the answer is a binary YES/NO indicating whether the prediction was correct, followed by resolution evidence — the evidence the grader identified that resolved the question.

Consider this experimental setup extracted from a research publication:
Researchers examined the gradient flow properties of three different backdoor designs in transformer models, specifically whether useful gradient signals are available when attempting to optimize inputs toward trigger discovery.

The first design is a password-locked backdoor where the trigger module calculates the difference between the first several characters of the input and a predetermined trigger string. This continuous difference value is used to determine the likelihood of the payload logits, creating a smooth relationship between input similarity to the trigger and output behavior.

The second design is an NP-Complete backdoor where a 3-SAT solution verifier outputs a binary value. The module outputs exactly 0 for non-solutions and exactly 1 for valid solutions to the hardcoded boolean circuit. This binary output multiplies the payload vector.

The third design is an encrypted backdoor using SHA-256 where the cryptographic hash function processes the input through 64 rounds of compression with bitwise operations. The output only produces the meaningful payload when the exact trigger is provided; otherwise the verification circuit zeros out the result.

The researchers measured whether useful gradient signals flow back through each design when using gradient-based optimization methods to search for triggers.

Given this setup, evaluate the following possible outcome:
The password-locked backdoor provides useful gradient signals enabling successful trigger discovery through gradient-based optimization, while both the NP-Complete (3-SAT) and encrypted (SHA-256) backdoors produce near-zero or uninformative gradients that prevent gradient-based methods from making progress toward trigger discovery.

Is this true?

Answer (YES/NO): YES